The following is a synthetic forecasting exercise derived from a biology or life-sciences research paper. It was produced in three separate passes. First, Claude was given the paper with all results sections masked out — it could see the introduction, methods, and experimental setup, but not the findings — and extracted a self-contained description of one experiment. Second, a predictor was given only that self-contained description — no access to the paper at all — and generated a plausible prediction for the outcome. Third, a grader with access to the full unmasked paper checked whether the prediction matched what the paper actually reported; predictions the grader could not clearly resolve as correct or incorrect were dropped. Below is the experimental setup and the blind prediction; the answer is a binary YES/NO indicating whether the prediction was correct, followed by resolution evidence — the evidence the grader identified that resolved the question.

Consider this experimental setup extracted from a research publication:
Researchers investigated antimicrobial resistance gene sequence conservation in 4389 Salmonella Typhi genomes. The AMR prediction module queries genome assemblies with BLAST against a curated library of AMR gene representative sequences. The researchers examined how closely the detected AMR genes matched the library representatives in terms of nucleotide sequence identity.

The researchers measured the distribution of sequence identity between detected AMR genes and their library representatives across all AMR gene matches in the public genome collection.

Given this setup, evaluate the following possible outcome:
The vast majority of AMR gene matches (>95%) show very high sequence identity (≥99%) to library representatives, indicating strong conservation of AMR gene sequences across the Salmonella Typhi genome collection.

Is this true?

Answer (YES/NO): YES